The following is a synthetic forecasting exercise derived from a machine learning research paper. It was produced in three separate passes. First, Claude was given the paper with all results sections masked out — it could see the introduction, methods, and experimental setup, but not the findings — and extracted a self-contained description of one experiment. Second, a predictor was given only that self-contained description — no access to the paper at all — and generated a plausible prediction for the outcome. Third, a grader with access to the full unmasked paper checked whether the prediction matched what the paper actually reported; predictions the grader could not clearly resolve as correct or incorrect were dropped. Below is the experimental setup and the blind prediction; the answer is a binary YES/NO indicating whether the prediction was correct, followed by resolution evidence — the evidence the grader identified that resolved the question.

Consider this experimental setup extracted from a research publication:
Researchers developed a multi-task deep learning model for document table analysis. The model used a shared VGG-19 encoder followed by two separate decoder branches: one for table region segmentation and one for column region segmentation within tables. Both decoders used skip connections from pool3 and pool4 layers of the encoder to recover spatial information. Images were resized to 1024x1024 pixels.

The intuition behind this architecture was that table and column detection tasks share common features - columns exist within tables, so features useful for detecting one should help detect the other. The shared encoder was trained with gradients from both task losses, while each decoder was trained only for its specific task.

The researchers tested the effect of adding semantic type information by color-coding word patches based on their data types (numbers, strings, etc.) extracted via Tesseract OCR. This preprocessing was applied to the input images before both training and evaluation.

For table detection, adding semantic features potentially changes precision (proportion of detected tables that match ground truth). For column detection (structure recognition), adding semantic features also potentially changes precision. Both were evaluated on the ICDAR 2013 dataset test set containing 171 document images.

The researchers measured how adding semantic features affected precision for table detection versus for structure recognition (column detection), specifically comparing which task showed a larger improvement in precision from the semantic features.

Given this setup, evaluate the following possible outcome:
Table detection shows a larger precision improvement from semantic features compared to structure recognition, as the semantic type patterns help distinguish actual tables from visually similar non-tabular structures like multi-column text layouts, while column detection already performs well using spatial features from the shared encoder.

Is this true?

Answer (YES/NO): NO